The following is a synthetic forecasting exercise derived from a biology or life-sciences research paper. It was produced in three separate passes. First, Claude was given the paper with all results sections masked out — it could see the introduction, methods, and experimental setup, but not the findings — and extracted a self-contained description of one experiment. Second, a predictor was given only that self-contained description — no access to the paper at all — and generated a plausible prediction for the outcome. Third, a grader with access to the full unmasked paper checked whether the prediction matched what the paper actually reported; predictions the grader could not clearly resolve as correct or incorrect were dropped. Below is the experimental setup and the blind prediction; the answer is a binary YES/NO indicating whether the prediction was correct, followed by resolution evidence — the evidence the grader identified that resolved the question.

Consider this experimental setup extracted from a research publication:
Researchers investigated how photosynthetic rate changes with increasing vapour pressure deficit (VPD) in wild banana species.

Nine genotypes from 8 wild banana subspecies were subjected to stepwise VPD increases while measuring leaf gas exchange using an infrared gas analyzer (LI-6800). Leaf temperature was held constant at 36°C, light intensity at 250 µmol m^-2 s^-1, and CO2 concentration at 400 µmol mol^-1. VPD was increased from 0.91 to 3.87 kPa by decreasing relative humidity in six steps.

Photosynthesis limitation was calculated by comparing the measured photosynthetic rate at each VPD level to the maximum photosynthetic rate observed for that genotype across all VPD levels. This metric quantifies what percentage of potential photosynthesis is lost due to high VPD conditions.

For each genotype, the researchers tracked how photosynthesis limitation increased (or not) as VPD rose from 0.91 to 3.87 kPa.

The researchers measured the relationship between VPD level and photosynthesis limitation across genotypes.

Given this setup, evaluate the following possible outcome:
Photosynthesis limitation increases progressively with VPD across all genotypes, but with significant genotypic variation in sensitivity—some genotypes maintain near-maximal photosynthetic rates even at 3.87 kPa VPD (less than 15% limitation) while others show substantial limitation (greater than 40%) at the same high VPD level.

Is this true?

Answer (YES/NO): NO